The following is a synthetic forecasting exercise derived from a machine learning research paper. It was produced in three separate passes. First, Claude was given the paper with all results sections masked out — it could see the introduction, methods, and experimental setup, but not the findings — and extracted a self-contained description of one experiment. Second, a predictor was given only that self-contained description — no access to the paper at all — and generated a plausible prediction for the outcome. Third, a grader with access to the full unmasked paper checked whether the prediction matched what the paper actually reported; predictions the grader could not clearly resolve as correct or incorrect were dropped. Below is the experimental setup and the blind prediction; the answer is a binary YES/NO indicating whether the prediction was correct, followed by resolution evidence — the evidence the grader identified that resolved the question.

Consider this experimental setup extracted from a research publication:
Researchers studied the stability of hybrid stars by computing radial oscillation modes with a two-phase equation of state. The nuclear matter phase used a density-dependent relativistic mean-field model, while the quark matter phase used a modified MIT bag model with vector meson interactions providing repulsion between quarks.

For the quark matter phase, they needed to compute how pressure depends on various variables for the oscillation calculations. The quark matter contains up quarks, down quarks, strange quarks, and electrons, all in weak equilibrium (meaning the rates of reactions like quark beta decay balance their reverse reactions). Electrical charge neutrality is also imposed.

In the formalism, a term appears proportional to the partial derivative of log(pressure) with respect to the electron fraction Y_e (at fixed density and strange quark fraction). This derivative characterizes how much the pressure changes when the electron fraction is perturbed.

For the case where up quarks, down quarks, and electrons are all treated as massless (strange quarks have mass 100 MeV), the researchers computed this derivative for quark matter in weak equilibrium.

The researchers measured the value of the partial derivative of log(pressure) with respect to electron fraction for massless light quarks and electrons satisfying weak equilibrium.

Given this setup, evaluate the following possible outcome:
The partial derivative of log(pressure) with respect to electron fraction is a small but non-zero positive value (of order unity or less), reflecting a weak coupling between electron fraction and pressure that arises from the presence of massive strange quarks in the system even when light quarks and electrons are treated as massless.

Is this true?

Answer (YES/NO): NO